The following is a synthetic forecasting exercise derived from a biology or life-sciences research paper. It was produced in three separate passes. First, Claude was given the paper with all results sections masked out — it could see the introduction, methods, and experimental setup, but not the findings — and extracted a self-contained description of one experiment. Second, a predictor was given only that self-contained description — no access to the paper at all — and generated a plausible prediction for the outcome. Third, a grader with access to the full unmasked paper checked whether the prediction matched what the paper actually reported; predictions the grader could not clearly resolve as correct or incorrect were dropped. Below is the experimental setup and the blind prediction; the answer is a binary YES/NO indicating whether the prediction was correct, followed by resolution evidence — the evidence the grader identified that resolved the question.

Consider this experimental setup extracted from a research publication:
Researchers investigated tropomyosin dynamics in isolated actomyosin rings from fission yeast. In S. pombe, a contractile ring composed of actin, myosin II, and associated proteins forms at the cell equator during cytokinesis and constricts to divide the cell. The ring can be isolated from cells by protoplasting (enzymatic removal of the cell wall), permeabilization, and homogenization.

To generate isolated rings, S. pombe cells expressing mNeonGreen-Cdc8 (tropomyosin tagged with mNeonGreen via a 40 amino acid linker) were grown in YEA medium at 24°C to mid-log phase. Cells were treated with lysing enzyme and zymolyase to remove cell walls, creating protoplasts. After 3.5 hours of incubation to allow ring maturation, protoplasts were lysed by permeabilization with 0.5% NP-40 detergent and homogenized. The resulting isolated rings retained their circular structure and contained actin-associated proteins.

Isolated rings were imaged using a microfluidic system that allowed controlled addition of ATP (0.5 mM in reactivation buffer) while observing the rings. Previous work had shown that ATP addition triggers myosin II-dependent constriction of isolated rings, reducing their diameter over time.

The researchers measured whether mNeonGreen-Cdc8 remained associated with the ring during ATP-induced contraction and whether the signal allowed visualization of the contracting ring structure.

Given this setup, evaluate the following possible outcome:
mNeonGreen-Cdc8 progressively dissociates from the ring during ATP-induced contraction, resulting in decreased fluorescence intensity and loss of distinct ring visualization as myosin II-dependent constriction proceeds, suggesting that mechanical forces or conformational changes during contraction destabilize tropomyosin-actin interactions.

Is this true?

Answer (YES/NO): NO